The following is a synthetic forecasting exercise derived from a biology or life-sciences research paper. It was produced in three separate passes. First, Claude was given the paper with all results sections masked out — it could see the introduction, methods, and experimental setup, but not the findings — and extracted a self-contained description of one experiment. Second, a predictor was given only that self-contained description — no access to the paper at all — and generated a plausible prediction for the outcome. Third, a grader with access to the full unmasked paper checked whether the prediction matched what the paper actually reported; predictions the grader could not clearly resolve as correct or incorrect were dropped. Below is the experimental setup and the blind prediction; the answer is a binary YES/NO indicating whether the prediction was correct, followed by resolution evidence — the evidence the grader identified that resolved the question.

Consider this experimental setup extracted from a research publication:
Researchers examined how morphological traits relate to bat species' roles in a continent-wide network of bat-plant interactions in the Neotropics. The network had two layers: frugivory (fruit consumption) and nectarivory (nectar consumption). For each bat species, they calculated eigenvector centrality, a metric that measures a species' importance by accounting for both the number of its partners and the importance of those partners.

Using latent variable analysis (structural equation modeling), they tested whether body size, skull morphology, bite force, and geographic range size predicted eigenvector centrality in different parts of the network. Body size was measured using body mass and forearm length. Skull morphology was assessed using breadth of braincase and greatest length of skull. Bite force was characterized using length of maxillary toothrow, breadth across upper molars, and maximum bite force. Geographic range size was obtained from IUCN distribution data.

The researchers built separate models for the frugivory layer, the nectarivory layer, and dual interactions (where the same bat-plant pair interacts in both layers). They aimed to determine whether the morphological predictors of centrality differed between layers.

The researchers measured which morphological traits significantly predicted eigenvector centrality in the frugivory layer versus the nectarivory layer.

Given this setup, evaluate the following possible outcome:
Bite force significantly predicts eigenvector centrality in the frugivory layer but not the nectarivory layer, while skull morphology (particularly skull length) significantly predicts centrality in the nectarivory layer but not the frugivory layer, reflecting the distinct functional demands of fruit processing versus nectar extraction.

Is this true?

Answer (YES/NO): NO